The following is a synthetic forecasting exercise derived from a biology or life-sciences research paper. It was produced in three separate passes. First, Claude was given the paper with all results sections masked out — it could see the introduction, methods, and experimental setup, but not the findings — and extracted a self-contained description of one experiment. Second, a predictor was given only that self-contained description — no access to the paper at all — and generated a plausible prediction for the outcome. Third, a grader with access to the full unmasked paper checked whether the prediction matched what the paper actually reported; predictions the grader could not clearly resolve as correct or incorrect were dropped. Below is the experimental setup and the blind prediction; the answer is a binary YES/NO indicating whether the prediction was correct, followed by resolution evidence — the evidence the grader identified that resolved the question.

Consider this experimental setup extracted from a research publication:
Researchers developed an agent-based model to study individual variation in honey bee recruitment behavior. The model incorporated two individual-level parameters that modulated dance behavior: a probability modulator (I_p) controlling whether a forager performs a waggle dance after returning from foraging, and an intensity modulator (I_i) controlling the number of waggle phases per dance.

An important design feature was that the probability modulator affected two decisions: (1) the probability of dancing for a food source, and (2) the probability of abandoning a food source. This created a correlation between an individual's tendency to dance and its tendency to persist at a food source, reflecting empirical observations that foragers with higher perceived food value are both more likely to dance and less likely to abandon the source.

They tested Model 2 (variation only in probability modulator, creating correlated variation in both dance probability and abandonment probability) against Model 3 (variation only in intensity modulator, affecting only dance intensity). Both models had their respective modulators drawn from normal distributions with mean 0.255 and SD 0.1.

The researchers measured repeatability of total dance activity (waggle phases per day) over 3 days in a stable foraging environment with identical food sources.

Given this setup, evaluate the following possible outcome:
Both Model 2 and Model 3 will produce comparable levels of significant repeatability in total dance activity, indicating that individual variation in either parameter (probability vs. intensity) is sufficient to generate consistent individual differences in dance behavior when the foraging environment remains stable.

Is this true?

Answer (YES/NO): NO